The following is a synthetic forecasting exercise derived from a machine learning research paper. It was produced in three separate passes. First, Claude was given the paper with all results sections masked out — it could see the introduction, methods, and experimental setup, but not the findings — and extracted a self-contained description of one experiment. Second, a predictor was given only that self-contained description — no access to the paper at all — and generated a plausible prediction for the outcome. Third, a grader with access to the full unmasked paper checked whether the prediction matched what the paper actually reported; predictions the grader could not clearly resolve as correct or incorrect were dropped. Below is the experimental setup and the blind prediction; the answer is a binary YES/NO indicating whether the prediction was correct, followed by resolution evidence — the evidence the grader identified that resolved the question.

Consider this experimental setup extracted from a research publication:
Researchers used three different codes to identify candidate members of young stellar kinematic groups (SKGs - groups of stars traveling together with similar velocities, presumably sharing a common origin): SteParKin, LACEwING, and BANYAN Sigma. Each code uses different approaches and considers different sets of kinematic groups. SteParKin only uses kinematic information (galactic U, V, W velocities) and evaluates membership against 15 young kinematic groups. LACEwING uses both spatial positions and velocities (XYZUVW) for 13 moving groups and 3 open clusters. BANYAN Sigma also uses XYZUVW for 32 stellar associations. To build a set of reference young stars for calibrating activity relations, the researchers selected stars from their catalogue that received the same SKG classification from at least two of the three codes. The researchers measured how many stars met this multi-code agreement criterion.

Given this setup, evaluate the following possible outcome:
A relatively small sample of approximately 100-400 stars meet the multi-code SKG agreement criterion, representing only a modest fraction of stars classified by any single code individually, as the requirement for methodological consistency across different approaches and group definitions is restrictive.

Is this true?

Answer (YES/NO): NO